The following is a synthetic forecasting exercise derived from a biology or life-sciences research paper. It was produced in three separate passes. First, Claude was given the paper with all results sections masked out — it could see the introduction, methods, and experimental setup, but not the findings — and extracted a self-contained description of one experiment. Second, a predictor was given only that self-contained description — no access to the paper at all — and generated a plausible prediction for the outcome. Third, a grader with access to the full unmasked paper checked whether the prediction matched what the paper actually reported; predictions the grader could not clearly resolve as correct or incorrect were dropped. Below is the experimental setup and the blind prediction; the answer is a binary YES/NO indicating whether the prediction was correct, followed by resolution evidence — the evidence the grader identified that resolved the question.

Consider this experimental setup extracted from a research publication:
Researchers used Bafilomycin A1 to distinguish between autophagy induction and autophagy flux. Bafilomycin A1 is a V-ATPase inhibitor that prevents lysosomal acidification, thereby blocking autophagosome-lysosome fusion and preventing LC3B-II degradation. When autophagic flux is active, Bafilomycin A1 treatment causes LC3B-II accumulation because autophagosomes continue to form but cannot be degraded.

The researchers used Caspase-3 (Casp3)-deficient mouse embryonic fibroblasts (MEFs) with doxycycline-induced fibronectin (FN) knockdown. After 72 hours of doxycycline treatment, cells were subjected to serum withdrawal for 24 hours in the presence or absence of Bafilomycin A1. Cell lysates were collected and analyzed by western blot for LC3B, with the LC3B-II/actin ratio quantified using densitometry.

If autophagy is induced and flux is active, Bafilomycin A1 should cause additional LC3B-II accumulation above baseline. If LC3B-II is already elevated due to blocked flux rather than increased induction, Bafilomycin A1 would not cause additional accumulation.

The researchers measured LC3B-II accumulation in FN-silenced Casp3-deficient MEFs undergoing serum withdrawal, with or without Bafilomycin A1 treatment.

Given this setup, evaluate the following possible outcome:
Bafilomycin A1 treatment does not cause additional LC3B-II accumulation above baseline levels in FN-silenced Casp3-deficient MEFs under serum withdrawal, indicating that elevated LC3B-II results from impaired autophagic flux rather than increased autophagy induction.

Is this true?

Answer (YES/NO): NO